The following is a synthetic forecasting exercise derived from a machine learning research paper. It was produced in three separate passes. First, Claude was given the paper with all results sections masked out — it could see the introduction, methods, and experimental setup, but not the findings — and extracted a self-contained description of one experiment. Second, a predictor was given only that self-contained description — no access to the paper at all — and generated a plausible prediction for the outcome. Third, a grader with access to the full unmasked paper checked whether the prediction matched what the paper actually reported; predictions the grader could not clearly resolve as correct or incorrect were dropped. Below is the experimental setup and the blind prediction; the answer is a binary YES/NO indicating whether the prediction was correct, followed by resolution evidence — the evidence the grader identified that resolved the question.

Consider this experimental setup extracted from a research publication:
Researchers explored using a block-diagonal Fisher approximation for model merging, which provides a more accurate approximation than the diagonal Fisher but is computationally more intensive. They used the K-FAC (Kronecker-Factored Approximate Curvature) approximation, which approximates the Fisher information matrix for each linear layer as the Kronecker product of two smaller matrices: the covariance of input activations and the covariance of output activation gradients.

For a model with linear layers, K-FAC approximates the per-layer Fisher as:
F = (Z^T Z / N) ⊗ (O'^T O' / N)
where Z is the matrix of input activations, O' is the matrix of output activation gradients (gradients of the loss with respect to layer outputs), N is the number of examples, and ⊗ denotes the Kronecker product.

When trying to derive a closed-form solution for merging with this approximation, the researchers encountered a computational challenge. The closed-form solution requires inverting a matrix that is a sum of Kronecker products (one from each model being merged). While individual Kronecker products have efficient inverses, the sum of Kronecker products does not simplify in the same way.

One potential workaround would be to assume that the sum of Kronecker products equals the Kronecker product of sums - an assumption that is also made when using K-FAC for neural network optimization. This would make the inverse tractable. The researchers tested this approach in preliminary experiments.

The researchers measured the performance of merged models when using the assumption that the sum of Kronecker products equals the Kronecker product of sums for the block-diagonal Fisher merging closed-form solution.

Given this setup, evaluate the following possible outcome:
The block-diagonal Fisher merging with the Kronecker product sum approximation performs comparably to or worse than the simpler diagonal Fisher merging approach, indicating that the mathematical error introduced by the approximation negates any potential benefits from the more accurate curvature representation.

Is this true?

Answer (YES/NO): YES